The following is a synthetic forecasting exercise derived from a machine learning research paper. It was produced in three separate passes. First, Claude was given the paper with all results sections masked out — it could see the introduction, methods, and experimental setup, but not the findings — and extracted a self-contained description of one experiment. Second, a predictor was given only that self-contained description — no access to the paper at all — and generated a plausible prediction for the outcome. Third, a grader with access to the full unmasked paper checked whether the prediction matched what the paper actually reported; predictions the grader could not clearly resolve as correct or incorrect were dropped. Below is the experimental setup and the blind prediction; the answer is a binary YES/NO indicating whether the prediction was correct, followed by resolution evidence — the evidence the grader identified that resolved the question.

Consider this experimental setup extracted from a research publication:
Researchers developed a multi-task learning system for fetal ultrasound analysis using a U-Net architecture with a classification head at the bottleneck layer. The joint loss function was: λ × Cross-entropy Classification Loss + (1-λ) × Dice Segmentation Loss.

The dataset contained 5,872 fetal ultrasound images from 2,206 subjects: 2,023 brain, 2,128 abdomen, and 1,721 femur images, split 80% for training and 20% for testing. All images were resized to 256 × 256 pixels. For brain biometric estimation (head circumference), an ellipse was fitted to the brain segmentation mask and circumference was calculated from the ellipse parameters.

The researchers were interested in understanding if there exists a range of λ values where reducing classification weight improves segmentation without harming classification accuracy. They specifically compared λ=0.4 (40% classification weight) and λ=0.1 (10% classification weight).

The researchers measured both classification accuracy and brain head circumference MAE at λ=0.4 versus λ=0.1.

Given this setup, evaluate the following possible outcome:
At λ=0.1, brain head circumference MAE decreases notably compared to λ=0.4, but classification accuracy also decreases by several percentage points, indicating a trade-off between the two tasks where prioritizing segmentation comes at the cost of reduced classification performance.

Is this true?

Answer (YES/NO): NO